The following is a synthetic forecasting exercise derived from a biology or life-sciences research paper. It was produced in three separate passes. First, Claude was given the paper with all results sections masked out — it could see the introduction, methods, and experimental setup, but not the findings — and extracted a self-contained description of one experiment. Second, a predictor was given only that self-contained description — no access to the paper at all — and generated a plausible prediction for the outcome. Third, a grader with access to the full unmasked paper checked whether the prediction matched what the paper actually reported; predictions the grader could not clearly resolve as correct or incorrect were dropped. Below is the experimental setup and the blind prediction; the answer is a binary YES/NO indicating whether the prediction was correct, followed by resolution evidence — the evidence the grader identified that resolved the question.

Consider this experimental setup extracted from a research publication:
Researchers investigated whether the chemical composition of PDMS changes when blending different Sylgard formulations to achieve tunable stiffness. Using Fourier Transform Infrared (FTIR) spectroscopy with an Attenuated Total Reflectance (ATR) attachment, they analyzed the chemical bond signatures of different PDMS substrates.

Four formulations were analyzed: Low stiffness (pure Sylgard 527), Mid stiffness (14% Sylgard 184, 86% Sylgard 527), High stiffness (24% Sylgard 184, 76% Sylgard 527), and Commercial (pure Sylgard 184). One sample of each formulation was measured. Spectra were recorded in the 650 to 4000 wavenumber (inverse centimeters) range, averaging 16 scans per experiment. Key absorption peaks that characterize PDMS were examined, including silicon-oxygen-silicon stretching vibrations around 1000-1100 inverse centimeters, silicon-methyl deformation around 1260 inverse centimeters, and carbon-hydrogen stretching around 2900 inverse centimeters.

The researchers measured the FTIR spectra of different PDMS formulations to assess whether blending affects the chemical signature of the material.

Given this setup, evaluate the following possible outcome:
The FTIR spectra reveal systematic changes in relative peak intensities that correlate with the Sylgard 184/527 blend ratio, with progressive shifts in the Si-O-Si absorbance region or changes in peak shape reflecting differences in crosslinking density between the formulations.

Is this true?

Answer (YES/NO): NO